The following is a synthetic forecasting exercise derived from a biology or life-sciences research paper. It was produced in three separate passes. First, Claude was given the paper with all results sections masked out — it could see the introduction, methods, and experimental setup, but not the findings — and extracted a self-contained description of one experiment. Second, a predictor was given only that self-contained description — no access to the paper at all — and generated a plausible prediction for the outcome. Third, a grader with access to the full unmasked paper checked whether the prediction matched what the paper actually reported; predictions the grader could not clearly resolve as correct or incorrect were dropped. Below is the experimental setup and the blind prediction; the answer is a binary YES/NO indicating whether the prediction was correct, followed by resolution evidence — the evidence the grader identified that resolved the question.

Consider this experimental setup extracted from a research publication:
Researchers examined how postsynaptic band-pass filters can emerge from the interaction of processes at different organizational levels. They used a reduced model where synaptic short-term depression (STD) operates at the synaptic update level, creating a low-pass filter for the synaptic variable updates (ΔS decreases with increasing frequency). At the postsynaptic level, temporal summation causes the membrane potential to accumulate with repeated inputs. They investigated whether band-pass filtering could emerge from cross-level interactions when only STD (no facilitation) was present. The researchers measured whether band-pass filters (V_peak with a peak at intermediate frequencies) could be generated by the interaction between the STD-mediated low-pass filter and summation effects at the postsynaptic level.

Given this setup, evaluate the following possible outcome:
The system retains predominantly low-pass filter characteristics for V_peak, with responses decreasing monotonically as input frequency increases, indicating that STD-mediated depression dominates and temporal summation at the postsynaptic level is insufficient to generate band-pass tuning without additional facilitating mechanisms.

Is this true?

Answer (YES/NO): NO